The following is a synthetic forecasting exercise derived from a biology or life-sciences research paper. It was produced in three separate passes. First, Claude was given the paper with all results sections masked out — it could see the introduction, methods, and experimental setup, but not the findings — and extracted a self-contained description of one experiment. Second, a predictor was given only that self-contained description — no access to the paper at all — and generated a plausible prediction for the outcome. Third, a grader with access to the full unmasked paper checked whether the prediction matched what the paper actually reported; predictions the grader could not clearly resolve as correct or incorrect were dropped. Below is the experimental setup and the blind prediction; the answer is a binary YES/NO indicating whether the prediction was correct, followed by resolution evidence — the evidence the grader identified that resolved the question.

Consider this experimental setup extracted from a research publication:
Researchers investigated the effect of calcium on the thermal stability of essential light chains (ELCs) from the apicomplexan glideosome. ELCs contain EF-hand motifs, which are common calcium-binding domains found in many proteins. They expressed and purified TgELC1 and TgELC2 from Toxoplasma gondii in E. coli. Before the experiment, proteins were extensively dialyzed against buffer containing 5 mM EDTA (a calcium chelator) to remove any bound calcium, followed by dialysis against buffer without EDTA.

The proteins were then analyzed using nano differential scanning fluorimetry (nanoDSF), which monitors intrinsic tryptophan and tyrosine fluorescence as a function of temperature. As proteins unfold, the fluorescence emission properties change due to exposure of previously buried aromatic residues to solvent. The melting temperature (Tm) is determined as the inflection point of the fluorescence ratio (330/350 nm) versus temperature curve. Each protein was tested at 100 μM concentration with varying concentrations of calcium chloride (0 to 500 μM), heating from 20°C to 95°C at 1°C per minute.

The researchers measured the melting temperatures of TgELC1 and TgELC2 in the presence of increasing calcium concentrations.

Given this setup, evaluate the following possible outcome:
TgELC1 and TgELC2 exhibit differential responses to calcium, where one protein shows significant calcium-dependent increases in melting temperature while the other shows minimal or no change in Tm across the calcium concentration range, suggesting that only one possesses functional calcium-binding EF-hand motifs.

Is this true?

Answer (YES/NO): NO